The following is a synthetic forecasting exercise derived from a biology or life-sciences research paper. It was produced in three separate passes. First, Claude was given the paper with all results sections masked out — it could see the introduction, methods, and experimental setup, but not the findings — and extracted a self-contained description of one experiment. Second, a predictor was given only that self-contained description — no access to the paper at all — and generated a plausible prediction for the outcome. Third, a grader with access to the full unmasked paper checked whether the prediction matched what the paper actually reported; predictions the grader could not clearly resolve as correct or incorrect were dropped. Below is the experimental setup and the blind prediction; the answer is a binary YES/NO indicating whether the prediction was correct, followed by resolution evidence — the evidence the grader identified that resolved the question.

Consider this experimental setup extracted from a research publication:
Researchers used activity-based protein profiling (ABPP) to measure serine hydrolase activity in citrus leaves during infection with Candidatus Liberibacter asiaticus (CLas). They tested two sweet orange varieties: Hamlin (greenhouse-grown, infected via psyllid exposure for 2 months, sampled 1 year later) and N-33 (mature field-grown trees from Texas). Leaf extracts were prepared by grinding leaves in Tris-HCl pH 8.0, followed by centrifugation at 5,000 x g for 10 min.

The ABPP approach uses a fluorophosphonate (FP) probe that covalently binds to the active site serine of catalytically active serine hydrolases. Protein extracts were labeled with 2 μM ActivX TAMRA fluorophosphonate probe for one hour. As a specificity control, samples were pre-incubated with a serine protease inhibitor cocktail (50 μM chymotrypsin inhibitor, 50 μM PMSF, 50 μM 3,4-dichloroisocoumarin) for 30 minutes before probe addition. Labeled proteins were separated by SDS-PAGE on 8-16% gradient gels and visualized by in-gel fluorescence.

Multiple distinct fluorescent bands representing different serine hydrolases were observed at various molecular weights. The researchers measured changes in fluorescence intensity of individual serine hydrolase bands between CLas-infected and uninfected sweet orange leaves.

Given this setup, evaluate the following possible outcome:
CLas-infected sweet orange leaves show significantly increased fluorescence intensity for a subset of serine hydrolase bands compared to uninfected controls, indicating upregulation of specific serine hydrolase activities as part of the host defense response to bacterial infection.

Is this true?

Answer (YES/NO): YES